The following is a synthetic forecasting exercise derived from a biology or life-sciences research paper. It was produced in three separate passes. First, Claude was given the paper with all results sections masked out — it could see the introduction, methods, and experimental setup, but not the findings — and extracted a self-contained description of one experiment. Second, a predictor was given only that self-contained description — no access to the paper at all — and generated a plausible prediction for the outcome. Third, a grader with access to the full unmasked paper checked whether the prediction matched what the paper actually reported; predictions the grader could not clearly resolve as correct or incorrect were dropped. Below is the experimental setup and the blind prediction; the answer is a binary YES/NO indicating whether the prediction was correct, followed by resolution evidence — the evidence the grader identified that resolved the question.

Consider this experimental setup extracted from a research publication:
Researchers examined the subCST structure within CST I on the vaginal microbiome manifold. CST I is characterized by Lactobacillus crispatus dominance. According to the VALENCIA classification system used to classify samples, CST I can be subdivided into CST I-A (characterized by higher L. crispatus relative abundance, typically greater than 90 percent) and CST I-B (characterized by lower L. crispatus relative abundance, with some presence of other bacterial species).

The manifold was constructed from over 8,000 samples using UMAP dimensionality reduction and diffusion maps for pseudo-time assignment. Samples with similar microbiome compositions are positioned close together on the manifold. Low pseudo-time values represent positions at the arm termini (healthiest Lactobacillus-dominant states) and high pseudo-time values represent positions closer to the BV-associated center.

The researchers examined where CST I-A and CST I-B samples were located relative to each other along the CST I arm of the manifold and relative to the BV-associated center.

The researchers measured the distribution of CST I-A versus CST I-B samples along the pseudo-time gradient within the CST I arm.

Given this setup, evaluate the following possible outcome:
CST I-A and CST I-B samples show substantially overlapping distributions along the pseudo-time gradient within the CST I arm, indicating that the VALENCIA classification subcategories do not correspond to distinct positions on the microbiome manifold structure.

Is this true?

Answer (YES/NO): NO